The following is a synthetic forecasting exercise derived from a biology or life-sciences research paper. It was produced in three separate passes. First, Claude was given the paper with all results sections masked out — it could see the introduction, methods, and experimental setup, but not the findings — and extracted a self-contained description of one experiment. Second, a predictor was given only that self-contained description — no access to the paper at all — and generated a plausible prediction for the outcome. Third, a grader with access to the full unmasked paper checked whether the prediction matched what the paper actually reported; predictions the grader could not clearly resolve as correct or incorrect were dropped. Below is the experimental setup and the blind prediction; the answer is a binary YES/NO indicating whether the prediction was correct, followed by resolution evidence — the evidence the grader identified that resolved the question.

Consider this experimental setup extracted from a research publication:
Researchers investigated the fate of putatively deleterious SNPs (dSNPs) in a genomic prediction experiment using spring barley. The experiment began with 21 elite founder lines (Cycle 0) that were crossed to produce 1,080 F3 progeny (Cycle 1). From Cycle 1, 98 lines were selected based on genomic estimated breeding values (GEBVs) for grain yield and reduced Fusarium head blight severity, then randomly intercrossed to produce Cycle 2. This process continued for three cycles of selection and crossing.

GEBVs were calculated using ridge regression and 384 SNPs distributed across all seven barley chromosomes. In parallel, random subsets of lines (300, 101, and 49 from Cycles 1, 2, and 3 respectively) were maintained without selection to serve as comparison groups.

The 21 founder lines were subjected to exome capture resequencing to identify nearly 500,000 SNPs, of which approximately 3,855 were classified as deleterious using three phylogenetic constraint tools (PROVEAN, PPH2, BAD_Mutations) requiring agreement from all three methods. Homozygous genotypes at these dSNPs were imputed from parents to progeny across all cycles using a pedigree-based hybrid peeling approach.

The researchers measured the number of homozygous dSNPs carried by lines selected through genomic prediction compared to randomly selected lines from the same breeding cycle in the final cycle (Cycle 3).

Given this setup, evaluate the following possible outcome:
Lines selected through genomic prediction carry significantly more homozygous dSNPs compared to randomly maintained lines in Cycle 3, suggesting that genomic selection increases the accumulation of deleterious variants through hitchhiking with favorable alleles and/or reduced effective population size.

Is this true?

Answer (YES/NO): NO